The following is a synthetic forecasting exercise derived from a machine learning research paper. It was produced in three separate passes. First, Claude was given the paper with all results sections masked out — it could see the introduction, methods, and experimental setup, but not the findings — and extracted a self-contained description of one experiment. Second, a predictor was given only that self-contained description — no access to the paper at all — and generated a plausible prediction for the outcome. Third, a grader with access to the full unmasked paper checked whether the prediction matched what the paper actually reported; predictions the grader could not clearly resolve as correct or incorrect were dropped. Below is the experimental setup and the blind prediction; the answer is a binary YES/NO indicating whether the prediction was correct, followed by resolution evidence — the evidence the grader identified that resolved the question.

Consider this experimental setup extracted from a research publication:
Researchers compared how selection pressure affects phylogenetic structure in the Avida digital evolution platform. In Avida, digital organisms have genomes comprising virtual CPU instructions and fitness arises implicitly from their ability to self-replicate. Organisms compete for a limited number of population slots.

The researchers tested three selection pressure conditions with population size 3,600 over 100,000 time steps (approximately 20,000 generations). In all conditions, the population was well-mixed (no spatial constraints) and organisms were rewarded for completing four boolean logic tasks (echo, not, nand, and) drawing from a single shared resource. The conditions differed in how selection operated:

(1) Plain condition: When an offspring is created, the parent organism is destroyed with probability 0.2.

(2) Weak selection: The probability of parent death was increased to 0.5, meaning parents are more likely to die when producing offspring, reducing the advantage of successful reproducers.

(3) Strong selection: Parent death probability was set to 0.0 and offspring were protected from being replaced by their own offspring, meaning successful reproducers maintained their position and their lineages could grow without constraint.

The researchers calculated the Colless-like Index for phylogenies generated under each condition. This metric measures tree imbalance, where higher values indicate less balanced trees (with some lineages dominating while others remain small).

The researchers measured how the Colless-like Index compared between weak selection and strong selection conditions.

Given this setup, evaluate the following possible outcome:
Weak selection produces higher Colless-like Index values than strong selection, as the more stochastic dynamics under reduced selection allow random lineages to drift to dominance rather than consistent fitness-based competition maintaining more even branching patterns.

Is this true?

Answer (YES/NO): NO